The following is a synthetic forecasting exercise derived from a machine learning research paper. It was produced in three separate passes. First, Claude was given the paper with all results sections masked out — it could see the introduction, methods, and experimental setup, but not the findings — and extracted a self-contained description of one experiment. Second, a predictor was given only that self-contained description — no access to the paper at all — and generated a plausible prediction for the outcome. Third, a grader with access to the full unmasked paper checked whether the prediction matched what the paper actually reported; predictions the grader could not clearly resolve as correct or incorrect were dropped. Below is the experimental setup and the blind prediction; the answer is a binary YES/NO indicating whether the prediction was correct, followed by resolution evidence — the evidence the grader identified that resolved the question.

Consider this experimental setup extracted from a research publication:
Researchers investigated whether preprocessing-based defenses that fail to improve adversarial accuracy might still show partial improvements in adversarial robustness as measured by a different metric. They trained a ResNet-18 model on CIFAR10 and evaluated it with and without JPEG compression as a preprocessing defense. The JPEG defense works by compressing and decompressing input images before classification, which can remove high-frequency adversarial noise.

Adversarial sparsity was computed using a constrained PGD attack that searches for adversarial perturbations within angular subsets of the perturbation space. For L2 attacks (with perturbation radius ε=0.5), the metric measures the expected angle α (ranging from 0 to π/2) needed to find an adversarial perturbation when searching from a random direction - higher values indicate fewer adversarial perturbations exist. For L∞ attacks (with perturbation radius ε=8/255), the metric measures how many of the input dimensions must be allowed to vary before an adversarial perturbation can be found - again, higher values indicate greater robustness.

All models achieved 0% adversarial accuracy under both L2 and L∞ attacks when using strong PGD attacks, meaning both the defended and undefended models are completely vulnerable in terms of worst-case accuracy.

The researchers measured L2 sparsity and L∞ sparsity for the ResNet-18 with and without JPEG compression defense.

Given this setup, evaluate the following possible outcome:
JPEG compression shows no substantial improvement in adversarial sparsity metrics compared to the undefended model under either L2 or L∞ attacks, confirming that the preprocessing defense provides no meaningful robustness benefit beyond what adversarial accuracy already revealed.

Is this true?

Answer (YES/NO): NO